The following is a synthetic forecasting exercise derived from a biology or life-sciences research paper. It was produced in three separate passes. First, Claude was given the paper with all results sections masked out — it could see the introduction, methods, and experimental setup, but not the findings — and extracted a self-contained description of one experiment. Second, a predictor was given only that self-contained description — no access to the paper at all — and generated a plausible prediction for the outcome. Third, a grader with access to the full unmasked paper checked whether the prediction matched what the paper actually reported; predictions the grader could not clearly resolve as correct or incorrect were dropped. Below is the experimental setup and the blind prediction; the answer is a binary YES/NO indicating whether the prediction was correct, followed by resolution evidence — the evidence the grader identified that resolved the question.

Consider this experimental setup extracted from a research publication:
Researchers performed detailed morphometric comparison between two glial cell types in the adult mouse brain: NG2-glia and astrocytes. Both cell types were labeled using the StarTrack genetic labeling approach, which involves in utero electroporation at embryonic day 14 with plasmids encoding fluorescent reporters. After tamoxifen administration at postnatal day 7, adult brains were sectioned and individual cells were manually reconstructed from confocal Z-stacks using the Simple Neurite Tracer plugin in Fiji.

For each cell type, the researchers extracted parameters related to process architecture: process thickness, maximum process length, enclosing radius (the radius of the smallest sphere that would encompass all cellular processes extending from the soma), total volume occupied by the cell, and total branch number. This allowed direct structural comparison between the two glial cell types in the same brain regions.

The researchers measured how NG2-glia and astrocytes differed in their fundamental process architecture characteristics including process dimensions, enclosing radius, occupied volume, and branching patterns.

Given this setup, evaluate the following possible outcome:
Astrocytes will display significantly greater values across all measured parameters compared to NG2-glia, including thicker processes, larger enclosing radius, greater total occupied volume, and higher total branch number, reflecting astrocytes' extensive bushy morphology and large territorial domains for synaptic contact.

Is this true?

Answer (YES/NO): NO